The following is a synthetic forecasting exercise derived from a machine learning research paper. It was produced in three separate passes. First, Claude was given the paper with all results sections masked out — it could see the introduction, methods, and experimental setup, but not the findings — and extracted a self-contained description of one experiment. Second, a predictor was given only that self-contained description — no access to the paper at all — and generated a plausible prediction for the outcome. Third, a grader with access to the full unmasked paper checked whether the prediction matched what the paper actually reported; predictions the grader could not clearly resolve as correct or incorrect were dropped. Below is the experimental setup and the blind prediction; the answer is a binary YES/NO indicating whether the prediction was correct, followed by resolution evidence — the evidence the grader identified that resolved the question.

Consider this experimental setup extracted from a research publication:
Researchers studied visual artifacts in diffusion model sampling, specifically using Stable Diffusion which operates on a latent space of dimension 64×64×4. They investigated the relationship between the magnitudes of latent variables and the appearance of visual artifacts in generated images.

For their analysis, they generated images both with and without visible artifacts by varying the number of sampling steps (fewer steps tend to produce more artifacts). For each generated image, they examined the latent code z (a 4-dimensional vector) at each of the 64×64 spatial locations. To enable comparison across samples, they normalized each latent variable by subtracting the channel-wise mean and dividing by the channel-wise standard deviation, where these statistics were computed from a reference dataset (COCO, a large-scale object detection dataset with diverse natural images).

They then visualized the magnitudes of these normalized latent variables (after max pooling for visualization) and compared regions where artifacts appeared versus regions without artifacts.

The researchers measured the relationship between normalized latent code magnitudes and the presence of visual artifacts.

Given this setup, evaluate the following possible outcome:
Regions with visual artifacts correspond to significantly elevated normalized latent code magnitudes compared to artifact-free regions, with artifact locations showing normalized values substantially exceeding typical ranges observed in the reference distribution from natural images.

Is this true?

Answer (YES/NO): YES